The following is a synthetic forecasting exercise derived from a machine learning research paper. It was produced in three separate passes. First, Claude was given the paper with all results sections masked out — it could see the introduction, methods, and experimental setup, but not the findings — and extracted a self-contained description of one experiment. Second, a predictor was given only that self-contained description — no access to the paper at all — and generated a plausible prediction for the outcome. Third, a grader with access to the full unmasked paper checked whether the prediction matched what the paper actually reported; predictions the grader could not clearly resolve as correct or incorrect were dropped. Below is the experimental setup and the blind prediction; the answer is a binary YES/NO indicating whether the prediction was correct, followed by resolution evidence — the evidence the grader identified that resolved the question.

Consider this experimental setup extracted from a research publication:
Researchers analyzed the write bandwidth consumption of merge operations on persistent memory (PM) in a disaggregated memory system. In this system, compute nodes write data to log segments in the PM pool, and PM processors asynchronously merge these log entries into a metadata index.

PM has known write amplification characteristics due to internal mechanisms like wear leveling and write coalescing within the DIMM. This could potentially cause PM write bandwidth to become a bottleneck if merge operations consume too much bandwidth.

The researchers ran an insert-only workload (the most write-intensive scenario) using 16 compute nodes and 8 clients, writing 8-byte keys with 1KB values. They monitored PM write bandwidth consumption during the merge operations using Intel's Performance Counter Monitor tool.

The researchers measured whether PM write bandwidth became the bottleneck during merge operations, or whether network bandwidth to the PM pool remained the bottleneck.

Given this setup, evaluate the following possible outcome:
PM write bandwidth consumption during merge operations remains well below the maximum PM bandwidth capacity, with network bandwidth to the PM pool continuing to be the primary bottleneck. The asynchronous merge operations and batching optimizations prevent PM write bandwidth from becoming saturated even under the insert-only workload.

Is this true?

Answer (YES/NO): YES